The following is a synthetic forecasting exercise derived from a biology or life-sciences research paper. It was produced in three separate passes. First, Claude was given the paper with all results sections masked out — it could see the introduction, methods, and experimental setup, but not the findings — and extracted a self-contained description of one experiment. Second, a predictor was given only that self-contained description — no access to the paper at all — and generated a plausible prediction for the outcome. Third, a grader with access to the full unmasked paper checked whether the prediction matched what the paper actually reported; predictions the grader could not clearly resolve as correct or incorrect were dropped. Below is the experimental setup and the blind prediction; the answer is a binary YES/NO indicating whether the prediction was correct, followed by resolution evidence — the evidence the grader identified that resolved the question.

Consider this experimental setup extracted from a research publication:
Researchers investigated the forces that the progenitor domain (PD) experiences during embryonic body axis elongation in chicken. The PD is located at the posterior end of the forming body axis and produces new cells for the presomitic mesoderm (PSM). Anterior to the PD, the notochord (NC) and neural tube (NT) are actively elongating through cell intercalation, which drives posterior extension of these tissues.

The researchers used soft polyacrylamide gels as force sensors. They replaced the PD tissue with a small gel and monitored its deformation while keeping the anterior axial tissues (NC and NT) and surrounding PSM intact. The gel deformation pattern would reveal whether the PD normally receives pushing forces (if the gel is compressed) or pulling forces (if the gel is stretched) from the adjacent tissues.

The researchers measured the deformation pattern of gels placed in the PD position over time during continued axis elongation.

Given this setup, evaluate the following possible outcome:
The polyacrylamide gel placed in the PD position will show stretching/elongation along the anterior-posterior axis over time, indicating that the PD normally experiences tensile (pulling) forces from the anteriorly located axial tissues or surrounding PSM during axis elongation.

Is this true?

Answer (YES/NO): NO